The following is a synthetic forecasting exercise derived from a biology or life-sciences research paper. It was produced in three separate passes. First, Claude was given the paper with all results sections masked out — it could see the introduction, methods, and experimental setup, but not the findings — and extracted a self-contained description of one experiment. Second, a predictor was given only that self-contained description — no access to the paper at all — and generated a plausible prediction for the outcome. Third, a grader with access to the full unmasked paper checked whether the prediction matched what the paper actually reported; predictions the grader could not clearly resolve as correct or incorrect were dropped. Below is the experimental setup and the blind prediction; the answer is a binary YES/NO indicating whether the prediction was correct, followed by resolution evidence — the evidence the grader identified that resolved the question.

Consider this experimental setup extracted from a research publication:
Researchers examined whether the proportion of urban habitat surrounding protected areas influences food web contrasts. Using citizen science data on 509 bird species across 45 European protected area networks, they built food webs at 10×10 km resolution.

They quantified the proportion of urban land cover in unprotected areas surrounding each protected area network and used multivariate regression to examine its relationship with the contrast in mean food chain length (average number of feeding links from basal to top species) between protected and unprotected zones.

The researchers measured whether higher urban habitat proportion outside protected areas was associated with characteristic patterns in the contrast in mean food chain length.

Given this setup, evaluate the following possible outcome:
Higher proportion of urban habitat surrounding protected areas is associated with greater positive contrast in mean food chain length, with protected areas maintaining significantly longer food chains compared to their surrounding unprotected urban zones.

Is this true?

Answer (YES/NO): NO